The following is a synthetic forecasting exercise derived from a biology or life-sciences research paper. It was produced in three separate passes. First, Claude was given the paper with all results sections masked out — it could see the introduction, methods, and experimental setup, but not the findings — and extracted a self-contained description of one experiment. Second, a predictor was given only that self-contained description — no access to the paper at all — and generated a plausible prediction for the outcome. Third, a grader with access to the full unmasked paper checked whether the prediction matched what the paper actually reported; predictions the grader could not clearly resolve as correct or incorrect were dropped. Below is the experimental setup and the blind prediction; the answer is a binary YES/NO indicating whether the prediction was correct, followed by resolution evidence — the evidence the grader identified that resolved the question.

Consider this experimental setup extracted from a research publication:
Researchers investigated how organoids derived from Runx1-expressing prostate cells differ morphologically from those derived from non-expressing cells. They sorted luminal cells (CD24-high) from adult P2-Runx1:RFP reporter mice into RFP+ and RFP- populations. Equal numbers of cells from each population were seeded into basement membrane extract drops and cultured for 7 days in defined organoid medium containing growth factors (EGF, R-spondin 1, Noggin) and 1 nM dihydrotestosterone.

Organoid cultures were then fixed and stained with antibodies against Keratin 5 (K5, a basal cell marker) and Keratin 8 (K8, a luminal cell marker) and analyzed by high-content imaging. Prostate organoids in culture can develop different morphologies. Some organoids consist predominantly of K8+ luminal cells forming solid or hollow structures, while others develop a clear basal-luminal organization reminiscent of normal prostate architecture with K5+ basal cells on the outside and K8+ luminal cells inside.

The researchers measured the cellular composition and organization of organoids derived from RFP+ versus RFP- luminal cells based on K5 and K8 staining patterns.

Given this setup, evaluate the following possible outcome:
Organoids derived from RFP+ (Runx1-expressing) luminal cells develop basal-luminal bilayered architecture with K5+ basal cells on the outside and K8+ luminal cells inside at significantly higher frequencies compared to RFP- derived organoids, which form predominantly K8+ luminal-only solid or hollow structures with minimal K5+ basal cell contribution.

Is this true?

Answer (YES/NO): NO